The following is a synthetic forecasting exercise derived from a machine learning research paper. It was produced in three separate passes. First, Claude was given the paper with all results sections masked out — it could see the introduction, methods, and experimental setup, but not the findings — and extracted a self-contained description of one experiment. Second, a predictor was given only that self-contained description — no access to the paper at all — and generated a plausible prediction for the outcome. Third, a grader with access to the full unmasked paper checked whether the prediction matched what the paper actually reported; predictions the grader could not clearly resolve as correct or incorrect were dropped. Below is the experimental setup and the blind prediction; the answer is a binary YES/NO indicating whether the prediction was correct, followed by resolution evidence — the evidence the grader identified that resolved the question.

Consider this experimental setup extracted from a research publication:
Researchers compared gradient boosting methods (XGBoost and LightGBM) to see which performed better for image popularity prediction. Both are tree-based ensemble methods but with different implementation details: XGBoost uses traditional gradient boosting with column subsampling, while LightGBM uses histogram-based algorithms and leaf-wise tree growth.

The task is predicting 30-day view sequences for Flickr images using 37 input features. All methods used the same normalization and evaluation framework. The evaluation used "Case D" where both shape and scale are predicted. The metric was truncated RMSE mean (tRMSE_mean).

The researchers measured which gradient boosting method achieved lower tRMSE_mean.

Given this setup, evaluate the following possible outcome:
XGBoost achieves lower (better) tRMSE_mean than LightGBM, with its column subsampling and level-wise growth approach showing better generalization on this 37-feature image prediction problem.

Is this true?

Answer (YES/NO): NO